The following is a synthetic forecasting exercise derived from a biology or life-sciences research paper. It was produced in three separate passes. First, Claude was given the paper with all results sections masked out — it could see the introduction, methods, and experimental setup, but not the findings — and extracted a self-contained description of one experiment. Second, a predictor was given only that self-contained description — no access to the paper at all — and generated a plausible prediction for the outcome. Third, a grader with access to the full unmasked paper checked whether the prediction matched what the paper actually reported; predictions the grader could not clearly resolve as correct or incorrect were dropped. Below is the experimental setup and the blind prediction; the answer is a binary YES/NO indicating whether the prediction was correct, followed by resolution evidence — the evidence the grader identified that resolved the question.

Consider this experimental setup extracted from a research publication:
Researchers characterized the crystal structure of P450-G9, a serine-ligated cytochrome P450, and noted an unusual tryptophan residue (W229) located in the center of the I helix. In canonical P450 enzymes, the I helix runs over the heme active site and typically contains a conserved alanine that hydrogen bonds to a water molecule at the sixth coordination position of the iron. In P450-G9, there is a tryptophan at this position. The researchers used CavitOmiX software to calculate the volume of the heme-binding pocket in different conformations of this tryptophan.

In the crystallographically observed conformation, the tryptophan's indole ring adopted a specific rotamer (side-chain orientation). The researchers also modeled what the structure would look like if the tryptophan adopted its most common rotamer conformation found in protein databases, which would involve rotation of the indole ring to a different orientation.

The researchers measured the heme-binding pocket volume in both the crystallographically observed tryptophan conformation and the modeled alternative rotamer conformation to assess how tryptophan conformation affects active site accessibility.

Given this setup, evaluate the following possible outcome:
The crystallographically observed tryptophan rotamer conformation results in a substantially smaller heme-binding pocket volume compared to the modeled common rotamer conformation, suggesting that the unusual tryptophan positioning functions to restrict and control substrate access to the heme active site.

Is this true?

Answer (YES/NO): YES